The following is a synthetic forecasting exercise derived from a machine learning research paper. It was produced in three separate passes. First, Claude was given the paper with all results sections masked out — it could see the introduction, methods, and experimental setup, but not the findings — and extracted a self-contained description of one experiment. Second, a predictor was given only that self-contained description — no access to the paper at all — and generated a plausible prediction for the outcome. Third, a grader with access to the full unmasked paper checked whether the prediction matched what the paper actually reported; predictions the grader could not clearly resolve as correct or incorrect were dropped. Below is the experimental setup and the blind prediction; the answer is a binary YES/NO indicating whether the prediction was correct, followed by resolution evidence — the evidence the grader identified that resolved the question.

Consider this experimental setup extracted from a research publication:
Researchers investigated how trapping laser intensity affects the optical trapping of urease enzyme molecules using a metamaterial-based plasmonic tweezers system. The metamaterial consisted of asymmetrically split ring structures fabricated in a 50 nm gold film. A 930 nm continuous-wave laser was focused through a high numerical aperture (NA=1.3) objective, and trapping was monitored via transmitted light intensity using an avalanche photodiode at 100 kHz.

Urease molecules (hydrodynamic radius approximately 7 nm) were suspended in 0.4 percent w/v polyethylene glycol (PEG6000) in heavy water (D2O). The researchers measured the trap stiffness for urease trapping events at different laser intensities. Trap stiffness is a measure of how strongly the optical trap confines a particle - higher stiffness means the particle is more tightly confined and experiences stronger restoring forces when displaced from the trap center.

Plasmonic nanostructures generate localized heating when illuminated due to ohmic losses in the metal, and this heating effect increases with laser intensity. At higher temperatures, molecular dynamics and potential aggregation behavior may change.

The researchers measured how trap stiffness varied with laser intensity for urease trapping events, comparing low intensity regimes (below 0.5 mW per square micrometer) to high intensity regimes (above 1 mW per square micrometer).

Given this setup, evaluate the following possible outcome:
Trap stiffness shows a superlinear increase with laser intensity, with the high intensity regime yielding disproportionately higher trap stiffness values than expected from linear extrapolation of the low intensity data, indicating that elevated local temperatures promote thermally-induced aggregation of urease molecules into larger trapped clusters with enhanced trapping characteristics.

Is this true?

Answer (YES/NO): NO